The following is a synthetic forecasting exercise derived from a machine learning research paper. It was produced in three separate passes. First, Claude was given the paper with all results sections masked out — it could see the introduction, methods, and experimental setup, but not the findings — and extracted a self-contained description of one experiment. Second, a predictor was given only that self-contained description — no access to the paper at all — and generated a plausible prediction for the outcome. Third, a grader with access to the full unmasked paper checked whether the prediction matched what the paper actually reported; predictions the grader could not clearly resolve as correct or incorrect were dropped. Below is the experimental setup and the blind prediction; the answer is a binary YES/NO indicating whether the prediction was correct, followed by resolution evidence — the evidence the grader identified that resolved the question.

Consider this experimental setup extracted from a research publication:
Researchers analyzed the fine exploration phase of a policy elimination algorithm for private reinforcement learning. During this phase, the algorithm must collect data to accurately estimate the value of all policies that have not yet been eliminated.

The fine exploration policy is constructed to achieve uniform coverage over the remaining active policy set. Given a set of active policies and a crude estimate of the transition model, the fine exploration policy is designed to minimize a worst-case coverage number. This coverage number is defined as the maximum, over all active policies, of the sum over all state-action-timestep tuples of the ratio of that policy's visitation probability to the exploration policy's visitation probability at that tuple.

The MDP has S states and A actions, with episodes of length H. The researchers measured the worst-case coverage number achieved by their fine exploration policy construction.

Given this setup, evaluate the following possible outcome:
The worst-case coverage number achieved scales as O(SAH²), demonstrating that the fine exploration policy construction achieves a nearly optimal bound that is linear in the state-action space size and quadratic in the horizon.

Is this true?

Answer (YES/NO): NO